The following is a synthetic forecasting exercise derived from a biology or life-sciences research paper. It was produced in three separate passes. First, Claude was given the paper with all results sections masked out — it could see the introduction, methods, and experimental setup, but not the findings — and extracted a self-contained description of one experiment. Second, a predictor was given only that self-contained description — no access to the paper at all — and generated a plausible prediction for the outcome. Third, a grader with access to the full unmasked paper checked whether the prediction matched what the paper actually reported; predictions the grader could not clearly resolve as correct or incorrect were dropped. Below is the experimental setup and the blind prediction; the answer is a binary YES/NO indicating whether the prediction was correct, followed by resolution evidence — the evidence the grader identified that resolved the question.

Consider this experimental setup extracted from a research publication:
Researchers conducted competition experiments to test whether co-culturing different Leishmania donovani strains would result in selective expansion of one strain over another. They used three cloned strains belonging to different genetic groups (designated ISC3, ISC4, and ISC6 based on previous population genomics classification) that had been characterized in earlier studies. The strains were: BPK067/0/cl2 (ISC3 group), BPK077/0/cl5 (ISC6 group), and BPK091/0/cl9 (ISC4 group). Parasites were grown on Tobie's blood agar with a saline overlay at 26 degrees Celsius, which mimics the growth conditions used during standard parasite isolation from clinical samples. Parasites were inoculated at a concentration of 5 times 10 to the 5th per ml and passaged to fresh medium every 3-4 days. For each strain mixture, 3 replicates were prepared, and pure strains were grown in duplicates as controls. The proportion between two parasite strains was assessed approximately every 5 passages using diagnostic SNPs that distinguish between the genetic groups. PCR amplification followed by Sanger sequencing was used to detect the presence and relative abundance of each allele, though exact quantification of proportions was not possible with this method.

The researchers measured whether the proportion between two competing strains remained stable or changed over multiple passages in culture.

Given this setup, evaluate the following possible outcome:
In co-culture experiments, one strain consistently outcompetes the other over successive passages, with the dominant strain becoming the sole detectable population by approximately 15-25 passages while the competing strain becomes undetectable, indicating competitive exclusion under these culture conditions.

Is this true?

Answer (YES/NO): NO